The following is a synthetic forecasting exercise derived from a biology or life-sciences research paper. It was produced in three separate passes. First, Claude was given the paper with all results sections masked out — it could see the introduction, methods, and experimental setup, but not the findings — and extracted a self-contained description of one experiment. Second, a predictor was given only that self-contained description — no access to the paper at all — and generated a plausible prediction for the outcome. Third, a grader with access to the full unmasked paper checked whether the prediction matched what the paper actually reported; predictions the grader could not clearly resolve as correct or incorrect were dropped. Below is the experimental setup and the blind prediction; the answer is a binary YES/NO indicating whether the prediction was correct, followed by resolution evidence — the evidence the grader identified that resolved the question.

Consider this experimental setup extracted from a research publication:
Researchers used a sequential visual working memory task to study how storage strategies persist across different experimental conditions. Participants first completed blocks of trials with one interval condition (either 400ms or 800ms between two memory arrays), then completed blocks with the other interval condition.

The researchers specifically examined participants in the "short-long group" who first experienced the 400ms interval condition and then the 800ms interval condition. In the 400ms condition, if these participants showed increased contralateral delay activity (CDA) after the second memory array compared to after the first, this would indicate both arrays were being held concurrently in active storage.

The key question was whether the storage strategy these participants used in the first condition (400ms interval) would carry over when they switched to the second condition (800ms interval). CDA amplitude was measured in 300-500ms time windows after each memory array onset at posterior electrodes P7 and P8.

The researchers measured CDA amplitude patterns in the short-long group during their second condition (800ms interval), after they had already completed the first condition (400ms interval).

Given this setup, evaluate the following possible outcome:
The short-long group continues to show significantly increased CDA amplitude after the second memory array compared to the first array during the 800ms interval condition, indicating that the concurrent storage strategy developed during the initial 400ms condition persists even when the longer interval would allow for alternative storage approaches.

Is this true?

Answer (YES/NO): YES